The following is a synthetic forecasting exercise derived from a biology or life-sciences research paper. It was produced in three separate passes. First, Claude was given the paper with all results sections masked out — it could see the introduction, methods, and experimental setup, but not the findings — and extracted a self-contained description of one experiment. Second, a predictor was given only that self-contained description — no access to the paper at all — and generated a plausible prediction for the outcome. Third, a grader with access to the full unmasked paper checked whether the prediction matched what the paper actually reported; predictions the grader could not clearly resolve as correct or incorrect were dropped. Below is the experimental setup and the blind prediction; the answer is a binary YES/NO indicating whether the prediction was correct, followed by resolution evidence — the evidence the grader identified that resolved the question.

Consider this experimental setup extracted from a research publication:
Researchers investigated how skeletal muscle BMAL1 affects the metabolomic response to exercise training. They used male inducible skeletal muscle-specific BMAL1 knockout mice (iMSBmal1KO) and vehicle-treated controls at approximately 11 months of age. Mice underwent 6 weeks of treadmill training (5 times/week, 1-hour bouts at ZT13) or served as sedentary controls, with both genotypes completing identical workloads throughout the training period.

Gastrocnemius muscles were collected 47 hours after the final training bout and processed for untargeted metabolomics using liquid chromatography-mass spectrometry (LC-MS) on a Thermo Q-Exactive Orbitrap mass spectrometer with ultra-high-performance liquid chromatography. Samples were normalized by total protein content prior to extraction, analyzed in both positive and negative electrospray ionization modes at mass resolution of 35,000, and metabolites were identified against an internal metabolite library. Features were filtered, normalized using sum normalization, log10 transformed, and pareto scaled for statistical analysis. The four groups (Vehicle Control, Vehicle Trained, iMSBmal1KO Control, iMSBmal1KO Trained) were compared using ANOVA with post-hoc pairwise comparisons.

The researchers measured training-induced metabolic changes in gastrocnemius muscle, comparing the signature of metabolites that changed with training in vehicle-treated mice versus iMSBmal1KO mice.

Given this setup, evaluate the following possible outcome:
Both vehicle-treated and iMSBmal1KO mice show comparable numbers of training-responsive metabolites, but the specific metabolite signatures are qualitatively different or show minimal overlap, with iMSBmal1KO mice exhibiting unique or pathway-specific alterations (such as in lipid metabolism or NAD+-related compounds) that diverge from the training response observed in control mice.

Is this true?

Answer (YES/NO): NO